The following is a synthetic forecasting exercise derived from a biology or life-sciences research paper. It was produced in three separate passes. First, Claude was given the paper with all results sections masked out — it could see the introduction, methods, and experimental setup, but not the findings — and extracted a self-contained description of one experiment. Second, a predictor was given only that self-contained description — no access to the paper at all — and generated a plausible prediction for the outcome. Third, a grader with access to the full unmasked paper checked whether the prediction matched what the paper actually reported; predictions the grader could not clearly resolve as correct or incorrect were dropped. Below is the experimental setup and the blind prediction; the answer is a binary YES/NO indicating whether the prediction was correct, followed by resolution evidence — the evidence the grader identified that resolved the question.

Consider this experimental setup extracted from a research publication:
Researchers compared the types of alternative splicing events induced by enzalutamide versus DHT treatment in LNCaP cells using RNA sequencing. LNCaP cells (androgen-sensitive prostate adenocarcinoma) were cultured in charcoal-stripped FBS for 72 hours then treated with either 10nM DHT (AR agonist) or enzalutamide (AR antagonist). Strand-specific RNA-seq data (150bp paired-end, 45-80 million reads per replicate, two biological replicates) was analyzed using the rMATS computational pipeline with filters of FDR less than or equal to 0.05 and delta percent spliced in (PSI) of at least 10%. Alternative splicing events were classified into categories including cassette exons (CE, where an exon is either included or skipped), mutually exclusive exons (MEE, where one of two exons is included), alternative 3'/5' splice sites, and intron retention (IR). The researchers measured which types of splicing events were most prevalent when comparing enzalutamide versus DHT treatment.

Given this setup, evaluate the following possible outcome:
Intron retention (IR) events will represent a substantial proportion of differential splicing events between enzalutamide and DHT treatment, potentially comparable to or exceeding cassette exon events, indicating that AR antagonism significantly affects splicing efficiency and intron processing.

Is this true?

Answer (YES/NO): NO